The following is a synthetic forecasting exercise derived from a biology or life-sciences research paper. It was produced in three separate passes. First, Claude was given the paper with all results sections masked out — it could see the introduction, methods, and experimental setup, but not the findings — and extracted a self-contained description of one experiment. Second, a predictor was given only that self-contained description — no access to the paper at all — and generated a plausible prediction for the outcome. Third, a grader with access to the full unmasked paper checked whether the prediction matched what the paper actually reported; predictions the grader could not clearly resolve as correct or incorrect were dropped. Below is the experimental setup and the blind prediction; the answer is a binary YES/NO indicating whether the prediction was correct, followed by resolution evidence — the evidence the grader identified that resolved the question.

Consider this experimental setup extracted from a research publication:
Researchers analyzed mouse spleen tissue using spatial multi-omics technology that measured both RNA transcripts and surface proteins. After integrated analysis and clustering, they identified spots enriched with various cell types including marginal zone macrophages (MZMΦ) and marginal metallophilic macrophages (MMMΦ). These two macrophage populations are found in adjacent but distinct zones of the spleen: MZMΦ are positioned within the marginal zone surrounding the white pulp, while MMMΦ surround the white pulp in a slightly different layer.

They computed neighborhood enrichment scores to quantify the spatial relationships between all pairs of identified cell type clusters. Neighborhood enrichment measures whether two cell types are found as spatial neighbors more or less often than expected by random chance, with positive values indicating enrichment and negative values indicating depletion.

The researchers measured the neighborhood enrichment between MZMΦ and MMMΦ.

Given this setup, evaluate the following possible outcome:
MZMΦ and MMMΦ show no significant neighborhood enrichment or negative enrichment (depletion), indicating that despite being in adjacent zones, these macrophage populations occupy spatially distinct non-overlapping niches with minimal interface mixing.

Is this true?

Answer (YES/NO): NO